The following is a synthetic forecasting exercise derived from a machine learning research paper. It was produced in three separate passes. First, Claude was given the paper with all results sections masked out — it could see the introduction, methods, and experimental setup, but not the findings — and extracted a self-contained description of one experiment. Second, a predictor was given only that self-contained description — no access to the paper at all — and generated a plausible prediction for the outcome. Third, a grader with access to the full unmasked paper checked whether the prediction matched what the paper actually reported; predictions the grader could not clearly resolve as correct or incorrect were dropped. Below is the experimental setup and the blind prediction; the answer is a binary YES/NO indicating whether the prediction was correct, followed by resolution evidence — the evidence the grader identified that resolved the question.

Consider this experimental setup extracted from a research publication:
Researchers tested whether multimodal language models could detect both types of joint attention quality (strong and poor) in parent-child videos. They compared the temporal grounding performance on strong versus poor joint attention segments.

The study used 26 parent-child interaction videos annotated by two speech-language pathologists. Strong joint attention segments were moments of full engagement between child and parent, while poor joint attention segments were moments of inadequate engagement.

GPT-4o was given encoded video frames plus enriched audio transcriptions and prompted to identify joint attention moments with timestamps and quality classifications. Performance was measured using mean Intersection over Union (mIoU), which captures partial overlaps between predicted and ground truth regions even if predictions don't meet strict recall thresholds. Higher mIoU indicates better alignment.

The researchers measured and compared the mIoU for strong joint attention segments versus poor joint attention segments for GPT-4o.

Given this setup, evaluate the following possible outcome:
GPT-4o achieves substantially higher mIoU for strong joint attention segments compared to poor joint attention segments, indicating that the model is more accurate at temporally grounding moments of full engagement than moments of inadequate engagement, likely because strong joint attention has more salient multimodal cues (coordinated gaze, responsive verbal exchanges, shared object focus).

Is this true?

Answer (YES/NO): NO